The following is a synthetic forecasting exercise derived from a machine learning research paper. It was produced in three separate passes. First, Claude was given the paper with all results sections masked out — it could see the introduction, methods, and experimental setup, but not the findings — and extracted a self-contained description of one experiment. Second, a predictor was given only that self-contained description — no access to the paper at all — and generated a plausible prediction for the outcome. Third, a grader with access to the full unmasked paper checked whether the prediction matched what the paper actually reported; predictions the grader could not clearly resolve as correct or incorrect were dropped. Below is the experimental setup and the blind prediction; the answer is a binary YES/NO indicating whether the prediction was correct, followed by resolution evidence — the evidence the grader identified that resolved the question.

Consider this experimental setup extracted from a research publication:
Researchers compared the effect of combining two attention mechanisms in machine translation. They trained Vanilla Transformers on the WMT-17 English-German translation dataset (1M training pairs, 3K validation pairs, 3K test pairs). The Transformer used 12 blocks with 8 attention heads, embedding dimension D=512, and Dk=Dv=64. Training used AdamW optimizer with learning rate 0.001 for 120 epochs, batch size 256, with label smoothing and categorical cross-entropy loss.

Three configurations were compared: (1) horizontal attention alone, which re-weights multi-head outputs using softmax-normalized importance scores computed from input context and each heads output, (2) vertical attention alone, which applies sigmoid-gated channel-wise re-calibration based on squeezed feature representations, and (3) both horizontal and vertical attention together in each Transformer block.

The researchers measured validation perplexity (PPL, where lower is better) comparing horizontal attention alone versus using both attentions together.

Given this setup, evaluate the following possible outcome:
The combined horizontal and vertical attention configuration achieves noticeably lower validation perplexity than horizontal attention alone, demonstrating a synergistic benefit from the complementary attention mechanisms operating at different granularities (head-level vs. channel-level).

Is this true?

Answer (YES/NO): NO